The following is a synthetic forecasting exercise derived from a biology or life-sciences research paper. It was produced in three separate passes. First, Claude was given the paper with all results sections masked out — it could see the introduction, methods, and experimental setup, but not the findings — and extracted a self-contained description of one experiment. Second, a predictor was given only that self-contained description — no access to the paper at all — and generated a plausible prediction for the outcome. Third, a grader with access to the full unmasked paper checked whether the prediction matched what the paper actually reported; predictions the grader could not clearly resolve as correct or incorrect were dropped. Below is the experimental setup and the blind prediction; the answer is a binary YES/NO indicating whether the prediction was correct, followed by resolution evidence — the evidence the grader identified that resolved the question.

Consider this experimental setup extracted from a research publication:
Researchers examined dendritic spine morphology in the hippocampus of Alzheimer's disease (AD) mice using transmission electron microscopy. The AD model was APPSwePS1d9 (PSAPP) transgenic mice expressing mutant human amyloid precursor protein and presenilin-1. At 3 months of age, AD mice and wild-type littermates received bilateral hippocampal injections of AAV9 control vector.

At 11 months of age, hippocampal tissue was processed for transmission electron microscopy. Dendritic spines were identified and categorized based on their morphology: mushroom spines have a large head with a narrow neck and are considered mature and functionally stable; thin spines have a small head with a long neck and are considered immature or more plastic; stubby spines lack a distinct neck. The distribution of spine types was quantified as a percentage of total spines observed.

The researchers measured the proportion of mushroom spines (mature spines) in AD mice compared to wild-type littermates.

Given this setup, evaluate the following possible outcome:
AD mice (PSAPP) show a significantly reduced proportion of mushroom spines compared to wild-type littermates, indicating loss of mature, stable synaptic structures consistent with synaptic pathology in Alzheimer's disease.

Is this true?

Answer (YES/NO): YES